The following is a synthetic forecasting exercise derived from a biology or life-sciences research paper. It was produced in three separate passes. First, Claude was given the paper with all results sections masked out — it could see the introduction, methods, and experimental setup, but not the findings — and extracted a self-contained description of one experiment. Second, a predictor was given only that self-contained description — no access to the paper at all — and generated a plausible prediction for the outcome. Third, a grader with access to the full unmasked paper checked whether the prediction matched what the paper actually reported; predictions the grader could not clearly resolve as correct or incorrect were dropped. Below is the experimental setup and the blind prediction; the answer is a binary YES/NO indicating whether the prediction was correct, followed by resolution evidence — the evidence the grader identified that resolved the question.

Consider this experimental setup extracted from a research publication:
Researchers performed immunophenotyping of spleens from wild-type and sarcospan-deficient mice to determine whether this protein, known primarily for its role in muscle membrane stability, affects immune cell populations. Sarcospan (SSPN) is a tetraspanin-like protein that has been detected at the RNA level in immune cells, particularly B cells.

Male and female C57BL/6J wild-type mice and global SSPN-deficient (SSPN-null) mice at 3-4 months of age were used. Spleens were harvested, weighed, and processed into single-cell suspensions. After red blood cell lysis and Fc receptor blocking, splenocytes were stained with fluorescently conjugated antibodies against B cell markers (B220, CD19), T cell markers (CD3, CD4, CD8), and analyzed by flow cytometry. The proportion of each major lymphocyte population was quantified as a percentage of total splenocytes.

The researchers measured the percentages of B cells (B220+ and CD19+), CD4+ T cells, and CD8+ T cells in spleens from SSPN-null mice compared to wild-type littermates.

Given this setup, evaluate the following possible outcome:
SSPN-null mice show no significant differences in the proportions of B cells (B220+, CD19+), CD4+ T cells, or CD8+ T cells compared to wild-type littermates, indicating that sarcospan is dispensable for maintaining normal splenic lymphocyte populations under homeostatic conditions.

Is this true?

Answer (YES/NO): NO